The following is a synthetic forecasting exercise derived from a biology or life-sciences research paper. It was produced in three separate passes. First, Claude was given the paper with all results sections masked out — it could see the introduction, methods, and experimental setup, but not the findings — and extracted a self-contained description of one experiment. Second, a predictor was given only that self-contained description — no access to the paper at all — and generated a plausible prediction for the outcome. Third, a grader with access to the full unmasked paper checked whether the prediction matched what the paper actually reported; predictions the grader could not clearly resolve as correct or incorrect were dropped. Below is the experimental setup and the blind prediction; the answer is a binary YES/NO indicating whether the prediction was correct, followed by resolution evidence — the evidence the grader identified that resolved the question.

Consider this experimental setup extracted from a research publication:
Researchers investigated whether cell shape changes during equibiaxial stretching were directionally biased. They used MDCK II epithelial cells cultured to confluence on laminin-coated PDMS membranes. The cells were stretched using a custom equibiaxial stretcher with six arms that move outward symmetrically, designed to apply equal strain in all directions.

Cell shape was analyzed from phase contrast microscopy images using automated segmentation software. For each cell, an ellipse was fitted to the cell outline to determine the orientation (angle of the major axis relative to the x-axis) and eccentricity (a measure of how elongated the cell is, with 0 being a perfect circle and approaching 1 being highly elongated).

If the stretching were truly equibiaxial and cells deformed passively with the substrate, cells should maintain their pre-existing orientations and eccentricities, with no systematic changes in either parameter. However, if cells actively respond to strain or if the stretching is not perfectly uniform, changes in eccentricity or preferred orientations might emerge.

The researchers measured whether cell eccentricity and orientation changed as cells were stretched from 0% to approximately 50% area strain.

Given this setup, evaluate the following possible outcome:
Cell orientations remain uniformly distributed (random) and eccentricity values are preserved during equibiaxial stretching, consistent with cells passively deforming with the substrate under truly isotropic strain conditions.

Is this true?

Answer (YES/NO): YES